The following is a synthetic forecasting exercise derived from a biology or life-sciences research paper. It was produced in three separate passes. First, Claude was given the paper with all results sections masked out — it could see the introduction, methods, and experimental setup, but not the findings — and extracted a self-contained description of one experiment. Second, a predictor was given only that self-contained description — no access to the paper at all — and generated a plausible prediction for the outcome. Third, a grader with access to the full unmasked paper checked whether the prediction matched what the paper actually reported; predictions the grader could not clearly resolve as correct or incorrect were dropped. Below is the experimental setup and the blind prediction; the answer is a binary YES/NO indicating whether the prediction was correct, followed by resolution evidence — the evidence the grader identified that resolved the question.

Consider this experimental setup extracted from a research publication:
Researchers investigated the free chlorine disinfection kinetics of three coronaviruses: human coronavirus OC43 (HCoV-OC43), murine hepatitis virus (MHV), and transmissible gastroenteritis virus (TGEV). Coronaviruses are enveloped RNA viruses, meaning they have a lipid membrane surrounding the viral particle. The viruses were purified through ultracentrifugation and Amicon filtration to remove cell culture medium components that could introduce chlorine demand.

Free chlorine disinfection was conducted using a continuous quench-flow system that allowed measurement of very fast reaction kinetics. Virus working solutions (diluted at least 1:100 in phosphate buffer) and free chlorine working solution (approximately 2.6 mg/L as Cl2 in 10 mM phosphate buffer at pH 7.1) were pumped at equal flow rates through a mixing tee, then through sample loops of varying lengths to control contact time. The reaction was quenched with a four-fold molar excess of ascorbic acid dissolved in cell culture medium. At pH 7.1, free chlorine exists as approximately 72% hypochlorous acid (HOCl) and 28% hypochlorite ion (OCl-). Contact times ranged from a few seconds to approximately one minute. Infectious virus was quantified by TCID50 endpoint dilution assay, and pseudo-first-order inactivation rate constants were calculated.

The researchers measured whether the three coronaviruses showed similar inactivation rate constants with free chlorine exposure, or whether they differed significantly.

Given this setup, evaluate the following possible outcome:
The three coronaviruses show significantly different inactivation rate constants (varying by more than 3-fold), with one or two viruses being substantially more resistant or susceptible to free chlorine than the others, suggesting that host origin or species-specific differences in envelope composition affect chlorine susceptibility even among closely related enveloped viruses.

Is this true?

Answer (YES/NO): NO